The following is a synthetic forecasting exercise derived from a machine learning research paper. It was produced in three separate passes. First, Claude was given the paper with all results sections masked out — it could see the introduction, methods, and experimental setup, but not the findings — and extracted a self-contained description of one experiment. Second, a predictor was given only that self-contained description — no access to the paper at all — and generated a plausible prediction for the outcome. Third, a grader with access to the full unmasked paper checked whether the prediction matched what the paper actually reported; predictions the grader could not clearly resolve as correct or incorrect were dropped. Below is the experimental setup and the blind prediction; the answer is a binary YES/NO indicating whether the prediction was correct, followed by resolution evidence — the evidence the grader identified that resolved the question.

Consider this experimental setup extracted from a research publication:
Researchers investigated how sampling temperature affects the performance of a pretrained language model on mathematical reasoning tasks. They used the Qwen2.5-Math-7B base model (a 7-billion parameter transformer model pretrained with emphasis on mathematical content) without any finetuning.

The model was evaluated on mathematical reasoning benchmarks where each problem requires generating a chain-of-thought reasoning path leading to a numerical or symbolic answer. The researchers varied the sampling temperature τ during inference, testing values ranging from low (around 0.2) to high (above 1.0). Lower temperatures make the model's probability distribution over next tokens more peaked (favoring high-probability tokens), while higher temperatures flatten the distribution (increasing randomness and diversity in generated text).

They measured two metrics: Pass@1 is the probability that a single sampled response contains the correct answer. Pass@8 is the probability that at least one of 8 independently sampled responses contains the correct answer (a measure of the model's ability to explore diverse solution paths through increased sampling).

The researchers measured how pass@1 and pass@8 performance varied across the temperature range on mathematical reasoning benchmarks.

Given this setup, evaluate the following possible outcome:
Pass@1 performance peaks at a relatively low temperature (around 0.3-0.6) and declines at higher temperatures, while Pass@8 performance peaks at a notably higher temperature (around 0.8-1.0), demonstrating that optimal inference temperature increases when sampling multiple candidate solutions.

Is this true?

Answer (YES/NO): NO